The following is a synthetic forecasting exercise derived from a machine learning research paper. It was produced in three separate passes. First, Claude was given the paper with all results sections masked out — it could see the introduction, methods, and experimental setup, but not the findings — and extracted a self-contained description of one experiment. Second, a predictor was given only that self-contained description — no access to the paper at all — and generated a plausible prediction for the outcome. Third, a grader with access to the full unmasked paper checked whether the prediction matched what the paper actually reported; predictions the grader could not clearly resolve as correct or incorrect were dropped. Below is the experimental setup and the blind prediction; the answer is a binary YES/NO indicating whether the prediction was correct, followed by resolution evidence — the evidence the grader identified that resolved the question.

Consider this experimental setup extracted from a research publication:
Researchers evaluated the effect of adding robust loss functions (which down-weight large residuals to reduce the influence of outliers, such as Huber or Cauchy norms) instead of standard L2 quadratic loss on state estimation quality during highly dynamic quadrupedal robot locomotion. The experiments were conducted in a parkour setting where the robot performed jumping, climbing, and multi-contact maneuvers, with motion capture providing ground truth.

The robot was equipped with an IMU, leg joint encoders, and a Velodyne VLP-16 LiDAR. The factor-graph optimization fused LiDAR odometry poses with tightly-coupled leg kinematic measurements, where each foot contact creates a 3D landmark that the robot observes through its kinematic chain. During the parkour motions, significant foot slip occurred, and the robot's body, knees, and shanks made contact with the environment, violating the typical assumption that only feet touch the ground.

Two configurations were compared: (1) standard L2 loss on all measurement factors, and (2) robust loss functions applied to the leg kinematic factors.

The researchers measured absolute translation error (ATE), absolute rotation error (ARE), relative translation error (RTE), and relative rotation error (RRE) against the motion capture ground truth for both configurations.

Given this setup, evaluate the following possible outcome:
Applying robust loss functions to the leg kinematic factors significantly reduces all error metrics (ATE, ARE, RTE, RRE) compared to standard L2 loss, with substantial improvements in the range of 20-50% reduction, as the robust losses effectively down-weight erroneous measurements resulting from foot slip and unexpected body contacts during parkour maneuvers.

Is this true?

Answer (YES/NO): NO